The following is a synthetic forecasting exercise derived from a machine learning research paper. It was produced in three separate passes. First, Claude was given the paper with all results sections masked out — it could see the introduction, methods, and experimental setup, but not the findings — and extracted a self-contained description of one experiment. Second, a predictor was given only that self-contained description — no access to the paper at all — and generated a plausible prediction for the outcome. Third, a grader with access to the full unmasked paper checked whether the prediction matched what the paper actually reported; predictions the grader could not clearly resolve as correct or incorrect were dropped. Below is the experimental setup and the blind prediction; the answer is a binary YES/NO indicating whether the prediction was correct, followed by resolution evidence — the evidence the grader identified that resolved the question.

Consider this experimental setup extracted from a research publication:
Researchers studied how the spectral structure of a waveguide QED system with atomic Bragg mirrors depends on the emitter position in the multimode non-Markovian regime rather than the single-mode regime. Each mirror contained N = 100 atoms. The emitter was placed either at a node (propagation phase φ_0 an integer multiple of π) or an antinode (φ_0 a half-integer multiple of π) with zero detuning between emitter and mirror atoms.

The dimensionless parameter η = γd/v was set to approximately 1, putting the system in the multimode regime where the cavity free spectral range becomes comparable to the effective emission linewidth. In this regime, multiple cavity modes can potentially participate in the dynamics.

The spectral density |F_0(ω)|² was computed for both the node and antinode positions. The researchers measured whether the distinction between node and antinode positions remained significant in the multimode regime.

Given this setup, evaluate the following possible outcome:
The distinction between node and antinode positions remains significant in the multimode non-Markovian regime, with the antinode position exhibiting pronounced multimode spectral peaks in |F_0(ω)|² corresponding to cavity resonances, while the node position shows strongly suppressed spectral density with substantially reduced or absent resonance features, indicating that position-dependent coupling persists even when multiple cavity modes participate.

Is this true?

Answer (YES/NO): NO